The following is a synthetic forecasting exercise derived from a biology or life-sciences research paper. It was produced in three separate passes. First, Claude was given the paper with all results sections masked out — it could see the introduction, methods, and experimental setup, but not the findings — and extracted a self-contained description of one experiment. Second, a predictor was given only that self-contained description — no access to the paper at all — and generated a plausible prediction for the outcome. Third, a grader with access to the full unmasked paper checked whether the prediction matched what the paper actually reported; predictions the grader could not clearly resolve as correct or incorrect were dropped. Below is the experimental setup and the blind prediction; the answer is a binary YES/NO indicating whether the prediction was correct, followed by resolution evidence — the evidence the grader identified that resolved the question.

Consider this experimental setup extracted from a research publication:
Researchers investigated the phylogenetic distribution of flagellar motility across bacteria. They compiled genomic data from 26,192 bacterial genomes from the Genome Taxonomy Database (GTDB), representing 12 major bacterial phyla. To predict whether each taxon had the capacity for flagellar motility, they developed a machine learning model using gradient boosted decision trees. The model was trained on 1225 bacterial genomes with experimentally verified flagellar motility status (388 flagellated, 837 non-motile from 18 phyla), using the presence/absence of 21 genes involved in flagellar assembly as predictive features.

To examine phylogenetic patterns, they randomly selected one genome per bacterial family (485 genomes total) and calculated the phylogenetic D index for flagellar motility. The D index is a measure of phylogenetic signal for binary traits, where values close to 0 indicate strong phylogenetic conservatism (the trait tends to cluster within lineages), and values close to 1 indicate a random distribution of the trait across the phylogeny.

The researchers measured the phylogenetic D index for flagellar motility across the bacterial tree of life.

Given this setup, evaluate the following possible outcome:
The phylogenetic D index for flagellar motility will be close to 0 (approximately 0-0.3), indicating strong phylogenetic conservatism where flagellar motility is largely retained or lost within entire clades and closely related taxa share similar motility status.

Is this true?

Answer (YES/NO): NO